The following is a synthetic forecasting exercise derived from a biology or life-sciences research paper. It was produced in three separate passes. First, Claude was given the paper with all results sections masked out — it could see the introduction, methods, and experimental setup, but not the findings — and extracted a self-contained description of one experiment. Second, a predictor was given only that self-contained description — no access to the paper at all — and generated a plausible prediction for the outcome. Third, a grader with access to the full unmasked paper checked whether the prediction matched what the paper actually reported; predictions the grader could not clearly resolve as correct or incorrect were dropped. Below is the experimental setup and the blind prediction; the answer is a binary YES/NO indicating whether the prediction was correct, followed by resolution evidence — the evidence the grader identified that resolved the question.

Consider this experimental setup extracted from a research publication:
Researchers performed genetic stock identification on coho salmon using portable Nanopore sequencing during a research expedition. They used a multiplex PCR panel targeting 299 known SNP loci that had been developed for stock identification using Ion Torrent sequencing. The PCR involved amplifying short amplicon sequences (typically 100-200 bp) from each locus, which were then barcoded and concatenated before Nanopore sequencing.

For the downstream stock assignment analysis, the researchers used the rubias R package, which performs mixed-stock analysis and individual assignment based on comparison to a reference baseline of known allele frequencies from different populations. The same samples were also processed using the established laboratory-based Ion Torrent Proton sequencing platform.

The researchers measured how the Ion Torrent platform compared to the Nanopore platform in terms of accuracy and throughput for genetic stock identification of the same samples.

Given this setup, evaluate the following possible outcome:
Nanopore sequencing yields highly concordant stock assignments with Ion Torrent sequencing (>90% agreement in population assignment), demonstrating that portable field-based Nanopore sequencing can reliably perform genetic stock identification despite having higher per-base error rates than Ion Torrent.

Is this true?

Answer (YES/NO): NO